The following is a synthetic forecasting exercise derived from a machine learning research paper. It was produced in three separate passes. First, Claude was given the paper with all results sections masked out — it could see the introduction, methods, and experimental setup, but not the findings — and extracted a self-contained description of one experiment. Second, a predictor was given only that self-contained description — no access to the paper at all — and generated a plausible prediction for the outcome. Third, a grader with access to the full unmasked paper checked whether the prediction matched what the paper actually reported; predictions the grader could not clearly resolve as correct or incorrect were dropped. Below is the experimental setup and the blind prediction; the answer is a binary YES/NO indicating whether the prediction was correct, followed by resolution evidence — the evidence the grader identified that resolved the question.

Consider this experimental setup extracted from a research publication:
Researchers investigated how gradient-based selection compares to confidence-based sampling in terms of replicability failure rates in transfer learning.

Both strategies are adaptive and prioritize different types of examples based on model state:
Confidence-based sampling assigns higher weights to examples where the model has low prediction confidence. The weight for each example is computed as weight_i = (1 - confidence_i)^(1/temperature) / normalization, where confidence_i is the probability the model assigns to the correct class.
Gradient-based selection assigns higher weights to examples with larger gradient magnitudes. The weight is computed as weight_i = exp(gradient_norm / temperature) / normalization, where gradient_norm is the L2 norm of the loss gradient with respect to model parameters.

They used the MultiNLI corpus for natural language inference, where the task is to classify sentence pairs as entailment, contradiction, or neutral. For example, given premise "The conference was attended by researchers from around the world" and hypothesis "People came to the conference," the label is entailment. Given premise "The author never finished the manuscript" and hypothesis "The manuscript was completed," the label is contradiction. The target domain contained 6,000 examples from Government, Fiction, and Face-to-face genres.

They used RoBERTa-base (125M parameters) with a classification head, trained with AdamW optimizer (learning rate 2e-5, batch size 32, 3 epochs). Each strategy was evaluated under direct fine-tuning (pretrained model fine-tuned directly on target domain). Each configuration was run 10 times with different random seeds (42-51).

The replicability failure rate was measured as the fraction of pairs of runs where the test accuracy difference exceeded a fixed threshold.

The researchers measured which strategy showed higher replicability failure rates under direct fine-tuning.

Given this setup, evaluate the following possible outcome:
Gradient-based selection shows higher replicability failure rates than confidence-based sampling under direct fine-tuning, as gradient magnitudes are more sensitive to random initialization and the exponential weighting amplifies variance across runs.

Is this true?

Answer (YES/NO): YES